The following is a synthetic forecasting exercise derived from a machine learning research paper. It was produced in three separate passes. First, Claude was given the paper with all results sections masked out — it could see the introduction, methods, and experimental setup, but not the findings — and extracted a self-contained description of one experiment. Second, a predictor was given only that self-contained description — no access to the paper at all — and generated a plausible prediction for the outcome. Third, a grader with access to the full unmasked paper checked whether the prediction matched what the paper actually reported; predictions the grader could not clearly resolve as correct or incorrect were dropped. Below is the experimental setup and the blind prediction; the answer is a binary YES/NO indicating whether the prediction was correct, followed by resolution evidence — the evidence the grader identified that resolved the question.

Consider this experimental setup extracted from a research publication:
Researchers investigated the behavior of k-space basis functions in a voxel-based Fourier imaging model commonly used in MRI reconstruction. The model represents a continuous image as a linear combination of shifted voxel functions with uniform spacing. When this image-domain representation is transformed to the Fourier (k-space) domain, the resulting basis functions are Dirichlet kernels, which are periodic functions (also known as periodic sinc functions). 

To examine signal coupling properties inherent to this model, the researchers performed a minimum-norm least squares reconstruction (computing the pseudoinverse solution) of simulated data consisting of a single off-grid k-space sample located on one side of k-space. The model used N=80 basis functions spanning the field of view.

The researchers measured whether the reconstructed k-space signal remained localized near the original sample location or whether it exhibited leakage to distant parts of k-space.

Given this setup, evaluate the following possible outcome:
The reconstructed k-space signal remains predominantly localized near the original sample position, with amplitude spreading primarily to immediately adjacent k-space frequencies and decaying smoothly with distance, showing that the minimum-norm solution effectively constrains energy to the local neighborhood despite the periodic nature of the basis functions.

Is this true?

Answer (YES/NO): NO